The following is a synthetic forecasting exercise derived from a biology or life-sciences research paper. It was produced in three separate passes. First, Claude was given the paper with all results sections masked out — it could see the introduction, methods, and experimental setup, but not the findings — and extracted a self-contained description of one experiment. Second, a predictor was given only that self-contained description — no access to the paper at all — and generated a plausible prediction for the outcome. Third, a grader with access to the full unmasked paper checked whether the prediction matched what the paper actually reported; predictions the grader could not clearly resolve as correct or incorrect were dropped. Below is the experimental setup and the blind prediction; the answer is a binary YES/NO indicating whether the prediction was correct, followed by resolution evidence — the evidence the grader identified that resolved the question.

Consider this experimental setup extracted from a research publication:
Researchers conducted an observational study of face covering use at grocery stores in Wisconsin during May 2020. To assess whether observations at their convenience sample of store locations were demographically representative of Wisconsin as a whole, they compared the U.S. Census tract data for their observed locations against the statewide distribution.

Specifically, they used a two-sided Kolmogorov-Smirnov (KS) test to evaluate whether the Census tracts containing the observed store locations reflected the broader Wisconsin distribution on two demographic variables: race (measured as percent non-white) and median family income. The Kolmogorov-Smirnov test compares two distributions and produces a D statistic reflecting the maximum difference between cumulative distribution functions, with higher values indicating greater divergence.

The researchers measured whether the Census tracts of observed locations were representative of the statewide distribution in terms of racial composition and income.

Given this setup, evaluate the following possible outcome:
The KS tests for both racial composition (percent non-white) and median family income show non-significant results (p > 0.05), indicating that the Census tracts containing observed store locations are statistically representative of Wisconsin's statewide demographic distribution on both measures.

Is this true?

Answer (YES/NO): YES